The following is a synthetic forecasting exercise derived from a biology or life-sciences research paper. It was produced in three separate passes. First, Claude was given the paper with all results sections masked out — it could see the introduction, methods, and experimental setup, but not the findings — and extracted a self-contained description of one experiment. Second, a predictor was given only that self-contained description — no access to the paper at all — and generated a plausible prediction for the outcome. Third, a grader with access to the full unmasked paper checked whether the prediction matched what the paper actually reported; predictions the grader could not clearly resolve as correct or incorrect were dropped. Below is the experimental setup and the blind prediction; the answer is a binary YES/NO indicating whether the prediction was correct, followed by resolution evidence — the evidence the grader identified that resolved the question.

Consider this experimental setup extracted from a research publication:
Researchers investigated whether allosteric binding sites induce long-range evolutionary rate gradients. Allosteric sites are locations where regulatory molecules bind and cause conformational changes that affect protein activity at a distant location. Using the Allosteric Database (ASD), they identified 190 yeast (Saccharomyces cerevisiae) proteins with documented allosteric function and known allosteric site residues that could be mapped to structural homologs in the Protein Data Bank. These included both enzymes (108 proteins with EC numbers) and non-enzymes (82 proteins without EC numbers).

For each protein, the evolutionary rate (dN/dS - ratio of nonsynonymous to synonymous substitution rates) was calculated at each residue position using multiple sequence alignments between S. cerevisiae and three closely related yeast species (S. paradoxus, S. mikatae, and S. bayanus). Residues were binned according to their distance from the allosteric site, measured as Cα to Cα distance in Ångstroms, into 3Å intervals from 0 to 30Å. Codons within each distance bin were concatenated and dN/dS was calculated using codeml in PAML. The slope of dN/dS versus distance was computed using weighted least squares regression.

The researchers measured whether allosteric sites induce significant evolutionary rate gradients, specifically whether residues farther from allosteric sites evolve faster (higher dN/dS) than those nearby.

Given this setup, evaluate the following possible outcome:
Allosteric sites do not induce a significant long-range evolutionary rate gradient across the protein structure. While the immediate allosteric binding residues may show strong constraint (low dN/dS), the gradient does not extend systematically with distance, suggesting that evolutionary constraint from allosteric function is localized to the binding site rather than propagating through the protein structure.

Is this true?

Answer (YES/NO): NO